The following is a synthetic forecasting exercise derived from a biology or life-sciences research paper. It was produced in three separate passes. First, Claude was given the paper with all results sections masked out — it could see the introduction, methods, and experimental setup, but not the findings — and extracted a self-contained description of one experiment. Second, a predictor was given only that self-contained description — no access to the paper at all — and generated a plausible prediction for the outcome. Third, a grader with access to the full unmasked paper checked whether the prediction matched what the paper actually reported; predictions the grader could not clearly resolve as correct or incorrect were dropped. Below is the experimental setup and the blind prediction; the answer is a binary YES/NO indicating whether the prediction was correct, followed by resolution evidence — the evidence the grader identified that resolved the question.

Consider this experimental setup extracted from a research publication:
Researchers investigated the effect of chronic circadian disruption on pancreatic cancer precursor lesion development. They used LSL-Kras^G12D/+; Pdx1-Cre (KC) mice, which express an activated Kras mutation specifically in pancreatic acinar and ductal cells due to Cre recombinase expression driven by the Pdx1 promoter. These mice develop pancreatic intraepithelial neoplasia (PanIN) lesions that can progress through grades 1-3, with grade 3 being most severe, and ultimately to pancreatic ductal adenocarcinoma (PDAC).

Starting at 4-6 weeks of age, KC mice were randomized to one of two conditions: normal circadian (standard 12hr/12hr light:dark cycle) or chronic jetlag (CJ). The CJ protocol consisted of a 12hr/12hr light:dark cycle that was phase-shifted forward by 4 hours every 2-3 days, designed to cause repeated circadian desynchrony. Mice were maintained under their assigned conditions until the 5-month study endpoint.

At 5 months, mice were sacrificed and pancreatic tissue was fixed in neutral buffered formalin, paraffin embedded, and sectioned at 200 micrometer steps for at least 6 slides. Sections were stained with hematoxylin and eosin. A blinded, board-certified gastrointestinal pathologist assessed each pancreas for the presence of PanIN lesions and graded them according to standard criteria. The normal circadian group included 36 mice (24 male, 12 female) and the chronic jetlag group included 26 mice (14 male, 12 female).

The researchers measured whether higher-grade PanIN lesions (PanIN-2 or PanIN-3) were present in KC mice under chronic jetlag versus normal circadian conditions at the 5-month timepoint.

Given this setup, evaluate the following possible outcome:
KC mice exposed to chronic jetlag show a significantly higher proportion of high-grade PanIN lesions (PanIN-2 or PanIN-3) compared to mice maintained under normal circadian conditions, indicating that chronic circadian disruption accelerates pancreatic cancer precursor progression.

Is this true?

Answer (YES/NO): NO